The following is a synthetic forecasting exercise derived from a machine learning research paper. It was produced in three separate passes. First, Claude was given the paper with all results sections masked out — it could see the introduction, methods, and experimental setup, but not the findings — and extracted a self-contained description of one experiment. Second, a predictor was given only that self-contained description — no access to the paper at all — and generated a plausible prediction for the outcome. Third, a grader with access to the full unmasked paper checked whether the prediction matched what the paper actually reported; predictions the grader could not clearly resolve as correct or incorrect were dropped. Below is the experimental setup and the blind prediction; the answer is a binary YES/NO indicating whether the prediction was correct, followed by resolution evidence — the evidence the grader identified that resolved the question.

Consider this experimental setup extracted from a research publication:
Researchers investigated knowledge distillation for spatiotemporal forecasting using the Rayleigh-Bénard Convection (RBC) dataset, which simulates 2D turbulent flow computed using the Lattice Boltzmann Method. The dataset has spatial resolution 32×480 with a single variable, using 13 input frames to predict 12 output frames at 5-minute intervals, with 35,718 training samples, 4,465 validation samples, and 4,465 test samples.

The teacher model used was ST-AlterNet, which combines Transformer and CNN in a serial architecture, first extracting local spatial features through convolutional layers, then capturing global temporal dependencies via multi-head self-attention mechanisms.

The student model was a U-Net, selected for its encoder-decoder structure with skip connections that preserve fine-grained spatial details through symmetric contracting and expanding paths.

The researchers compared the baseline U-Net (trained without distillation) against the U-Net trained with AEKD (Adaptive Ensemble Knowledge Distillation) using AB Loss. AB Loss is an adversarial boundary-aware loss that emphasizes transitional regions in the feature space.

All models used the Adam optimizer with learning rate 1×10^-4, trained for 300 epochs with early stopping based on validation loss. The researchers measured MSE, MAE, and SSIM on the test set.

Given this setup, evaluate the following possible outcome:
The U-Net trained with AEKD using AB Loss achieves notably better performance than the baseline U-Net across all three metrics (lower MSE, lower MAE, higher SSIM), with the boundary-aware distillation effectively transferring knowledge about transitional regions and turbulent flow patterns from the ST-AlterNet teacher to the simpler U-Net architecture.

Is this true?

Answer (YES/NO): NO